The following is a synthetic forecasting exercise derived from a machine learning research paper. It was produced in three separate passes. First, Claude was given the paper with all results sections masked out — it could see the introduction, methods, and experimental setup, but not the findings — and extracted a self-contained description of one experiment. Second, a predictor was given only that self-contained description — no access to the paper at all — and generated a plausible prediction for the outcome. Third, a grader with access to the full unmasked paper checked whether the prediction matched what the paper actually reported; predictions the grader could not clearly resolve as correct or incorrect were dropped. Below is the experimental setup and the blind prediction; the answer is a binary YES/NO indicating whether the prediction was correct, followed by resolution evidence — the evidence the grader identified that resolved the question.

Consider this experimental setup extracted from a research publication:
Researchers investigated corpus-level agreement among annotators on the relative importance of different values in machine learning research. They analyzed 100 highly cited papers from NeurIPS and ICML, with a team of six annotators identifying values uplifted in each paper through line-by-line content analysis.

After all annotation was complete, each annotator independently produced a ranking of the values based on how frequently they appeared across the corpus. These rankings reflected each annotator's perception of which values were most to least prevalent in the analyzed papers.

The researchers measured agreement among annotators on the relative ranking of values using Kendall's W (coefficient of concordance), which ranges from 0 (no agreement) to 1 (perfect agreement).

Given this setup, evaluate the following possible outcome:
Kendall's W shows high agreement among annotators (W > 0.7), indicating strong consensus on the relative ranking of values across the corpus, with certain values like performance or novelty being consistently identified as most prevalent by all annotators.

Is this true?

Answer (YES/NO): YES